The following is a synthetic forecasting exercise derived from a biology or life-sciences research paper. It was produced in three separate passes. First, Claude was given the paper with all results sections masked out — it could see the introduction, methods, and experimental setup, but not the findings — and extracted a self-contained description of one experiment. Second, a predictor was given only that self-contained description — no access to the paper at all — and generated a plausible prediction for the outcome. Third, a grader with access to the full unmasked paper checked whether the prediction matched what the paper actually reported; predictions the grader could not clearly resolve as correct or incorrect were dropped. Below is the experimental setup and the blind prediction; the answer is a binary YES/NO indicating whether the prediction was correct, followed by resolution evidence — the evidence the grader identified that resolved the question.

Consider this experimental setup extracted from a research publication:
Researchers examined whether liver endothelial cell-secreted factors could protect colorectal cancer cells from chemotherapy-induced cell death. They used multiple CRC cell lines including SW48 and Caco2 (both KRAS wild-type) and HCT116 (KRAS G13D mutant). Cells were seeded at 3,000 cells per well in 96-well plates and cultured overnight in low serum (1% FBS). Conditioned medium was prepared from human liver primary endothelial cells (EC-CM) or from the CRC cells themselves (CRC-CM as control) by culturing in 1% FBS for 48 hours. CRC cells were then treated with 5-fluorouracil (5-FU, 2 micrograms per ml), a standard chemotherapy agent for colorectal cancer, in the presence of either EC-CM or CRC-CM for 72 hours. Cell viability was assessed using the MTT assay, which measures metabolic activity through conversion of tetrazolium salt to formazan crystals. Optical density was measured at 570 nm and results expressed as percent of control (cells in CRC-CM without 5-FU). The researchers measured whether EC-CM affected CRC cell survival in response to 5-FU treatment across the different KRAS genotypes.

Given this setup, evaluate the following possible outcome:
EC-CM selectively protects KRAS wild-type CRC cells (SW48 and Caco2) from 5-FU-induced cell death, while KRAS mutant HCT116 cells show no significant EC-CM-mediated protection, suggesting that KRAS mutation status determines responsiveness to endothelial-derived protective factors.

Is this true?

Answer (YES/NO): NO